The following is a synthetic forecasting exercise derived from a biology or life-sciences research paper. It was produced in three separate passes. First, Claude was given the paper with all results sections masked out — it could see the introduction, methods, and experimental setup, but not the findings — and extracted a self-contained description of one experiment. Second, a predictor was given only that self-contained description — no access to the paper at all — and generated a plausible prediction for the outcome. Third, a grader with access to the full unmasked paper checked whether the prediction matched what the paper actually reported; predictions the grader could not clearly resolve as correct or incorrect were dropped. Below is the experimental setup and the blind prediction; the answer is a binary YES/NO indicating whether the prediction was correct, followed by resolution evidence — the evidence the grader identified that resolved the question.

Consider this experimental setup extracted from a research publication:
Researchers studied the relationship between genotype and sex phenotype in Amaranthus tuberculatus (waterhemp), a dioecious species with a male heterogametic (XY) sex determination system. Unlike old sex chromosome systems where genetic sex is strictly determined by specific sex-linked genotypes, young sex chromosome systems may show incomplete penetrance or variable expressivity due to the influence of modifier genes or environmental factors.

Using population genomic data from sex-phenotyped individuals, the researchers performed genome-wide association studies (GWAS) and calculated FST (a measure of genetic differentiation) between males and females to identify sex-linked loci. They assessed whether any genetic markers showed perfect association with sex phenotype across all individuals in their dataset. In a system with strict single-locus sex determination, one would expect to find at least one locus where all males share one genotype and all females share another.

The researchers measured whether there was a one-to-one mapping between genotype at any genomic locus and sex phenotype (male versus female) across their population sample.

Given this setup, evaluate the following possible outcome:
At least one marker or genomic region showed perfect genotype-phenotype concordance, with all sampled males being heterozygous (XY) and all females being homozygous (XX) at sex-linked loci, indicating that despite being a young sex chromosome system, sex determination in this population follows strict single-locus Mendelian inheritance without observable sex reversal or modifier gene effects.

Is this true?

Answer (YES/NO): NO